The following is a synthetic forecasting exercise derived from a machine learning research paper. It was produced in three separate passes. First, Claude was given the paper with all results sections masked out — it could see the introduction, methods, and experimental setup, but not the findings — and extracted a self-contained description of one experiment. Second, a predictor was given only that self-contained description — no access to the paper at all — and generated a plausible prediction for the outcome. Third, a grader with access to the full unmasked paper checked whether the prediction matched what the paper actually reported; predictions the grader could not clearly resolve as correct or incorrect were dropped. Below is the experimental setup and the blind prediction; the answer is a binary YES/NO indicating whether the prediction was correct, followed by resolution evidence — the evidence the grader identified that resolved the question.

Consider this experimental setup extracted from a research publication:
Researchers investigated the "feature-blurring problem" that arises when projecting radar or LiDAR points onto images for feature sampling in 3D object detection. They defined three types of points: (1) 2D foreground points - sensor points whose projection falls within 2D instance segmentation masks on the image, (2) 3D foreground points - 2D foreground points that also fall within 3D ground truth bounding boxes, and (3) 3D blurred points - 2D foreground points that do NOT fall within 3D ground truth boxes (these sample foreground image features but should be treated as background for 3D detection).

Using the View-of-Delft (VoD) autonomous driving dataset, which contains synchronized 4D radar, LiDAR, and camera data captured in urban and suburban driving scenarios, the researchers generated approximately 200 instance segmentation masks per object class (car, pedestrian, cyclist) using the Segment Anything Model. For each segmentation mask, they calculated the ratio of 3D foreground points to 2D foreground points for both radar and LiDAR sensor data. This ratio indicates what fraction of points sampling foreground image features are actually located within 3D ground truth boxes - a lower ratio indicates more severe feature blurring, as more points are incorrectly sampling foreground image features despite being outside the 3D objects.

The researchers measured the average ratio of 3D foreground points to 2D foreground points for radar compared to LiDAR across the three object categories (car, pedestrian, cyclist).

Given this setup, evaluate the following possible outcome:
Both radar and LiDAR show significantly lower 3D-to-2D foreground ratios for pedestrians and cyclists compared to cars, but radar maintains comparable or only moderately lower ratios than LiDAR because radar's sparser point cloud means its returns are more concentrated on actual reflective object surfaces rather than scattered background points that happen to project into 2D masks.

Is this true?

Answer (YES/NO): NO